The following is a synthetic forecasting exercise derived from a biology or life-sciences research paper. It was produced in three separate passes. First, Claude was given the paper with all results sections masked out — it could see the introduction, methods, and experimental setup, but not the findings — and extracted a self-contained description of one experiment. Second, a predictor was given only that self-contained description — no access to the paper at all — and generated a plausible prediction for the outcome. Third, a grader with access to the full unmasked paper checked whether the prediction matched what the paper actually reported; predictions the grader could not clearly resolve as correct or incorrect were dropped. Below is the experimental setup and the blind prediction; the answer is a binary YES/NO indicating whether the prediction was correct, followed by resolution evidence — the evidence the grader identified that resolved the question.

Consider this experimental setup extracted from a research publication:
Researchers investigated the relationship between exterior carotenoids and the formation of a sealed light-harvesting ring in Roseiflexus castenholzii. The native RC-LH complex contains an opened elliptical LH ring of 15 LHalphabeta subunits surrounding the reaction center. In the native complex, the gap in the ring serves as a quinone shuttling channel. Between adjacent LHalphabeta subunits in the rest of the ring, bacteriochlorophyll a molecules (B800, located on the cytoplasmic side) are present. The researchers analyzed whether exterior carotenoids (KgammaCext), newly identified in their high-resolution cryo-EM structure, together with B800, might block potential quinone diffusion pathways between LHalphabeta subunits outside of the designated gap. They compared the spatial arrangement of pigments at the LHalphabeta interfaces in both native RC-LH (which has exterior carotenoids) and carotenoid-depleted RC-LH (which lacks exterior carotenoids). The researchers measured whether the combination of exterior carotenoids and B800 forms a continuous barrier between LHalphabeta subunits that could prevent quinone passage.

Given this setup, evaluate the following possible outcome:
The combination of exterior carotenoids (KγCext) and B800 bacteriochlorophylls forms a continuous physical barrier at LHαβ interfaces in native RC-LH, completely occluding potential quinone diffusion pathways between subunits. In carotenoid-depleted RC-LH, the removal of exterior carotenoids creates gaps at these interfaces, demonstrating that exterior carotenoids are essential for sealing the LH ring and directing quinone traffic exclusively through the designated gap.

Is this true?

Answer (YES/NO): YES